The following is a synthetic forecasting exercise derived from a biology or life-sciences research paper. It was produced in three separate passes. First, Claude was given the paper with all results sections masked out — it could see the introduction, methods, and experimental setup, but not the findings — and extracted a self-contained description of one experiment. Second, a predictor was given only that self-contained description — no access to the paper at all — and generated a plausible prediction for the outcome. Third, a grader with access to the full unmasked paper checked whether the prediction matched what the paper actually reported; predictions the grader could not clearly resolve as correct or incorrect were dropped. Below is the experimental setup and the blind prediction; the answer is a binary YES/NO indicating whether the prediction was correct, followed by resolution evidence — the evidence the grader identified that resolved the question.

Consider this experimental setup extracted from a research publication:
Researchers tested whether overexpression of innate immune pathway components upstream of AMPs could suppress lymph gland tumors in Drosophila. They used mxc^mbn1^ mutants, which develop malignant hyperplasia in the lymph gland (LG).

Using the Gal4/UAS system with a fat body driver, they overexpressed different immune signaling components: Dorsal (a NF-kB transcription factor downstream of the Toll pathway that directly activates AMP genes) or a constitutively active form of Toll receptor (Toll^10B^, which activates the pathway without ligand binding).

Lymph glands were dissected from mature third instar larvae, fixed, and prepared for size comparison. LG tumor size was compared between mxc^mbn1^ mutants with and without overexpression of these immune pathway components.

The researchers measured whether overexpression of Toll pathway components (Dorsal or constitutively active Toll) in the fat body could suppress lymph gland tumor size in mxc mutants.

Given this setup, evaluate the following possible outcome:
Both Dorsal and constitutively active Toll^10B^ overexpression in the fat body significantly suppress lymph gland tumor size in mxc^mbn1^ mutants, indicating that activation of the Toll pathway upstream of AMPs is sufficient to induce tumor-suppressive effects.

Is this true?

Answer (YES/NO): YES